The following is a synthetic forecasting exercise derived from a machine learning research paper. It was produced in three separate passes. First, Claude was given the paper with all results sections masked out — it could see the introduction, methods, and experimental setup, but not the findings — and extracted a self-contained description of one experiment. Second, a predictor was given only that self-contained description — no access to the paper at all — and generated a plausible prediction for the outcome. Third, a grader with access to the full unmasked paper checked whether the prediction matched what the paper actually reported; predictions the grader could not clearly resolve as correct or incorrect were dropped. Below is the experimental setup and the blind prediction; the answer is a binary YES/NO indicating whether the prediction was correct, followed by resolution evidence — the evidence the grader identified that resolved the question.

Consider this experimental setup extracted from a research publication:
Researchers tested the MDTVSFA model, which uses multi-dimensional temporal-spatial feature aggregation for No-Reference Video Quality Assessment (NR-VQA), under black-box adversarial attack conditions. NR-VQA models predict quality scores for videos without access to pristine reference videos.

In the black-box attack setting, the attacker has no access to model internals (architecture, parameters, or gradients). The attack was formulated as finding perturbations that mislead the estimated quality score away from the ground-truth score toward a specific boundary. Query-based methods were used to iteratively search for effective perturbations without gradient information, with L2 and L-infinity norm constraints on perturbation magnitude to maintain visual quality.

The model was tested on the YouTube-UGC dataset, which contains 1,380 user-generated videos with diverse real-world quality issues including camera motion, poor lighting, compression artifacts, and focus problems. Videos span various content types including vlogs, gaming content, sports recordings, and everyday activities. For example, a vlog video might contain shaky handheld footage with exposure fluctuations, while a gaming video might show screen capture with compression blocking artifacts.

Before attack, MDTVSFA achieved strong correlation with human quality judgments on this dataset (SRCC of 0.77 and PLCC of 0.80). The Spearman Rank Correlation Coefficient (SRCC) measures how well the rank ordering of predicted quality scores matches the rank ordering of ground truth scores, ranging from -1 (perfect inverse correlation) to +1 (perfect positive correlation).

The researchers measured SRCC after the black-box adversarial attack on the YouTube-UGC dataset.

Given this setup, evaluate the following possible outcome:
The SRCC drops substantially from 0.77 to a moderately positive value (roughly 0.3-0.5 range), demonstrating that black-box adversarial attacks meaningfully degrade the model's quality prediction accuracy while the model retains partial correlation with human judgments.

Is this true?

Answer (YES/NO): NO